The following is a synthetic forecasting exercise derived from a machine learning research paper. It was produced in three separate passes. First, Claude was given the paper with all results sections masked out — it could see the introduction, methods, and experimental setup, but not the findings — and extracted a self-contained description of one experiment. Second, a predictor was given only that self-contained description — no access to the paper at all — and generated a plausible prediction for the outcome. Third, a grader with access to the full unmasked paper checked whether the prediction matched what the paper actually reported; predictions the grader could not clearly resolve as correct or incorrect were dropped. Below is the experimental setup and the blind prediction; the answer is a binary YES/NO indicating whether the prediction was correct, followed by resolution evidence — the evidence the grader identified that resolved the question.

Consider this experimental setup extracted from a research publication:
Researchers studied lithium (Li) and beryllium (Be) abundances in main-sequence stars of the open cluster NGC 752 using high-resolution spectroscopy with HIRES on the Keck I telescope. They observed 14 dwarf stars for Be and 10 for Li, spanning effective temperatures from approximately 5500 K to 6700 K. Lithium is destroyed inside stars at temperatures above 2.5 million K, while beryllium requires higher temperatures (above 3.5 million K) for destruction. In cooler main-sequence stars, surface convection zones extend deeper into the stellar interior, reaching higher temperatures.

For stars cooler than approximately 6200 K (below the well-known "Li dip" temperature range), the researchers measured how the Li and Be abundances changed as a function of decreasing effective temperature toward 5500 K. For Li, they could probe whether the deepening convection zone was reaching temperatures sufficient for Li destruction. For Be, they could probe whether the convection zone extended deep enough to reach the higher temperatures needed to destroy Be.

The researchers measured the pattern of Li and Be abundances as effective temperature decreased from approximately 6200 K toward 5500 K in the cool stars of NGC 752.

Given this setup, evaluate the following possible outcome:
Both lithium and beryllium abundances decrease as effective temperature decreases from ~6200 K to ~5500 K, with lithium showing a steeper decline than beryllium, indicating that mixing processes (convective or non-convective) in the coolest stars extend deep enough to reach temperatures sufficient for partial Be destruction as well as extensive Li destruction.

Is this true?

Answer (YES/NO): NO